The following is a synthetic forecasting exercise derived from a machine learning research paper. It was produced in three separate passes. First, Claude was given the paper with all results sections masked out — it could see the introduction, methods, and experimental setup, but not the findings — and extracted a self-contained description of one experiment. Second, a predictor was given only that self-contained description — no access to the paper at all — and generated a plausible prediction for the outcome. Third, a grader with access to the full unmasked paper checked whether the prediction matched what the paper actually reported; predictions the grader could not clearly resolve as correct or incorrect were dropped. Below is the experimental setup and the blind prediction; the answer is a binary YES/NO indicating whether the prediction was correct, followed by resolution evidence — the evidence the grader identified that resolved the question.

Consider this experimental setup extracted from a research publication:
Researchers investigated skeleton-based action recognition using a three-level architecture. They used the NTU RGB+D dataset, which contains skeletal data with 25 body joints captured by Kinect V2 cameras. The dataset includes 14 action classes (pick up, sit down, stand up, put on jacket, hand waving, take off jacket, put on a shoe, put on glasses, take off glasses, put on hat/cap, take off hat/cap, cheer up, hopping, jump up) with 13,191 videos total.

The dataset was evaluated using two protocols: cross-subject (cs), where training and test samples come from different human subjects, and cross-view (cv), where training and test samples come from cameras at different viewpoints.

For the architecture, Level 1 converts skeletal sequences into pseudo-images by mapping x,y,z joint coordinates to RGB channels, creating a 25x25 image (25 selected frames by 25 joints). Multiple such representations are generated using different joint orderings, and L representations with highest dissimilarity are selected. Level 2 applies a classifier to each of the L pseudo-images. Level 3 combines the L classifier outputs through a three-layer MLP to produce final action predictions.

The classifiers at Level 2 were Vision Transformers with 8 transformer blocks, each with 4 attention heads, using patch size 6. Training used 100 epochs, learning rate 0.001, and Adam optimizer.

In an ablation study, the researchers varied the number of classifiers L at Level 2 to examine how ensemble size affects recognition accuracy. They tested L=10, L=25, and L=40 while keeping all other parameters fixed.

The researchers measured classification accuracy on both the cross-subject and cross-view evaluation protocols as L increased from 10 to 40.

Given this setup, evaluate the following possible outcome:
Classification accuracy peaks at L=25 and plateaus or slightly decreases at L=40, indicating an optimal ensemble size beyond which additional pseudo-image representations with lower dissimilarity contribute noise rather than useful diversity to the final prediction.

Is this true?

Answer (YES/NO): NO